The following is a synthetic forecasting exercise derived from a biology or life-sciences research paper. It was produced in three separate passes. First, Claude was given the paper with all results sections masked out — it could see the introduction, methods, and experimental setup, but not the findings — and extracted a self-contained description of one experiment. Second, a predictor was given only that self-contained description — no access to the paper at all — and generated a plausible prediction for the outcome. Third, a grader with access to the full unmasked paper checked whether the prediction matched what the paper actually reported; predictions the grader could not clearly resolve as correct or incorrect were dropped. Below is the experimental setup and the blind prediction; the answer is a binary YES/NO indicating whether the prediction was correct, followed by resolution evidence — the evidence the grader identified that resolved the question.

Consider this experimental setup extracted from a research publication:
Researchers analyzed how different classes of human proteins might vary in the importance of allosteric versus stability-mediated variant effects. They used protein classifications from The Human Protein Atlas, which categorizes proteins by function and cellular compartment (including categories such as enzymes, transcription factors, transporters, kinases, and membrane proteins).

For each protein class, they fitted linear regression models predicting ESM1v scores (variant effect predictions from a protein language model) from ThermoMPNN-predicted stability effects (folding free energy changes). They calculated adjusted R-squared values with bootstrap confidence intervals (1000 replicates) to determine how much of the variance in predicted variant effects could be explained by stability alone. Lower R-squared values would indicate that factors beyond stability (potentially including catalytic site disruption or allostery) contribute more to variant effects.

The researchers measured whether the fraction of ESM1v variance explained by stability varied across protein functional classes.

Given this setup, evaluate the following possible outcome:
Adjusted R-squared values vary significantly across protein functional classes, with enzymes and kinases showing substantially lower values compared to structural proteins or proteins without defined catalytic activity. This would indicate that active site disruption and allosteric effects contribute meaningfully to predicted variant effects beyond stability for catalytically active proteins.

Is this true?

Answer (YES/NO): NO